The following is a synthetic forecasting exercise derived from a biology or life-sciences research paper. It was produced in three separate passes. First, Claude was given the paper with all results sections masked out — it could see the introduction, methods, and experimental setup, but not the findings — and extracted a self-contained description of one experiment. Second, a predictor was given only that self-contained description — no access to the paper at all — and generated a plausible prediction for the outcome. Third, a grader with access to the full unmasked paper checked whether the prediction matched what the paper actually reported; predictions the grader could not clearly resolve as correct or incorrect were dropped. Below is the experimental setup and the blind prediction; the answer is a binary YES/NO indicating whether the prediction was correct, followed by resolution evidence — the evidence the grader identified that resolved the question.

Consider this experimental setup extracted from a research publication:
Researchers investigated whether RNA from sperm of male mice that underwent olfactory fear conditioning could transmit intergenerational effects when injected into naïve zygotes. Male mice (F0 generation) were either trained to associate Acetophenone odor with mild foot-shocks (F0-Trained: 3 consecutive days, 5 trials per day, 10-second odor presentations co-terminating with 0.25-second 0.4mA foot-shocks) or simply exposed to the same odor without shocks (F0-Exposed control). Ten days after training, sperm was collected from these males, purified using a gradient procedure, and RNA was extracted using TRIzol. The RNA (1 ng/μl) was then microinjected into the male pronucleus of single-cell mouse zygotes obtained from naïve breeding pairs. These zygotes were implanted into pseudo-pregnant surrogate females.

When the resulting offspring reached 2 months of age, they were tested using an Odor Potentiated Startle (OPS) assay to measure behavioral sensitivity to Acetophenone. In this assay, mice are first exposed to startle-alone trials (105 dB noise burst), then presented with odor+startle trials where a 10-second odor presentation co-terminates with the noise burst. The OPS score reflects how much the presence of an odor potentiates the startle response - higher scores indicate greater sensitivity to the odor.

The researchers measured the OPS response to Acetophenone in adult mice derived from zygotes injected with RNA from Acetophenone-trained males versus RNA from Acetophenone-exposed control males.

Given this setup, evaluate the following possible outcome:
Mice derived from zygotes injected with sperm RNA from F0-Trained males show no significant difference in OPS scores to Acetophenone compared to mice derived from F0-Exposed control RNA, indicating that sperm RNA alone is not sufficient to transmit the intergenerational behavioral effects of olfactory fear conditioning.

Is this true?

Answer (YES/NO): NO